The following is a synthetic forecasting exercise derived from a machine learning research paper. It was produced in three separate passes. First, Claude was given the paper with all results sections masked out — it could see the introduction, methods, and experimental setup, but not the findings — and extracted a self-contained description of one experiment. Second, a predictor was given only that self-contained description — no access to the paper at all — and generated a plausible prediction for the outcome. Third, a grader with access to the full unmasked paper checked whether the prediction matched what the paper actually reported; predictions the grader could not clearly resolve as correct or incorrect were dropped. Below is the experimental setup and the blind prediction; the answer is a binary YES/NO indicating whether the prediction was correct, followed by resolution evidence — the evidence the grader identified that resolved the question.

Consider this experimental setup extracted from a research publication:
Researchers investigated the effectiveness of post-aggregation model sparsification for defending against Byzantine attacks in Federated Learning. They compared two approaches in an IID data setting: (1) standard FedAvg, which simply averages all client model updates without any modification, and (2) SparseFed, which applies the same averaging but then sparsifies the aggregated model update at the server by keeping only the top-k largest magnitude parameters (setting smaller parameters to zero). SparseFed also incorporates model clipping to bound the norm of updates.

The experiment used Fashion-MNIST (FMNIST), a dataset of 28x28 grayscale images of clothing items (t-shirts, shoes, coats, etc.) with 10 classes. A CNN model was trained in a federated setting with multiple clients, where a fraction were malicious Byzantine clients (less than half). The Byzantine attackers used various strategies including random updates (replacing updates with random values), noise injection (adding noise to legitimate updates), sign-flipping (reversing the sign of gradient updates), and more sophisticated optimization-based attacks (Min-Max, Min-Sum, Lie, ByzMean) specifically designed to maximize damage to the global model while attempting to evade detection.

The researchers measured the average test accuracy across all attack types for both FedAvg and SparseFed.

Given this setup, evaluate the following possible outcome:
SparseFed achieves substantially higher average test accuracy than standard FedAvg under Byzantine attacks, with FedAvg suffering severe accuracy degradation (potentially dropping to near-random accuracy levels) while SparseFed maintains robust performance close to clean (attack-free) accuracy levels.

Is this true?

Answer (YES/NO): NO